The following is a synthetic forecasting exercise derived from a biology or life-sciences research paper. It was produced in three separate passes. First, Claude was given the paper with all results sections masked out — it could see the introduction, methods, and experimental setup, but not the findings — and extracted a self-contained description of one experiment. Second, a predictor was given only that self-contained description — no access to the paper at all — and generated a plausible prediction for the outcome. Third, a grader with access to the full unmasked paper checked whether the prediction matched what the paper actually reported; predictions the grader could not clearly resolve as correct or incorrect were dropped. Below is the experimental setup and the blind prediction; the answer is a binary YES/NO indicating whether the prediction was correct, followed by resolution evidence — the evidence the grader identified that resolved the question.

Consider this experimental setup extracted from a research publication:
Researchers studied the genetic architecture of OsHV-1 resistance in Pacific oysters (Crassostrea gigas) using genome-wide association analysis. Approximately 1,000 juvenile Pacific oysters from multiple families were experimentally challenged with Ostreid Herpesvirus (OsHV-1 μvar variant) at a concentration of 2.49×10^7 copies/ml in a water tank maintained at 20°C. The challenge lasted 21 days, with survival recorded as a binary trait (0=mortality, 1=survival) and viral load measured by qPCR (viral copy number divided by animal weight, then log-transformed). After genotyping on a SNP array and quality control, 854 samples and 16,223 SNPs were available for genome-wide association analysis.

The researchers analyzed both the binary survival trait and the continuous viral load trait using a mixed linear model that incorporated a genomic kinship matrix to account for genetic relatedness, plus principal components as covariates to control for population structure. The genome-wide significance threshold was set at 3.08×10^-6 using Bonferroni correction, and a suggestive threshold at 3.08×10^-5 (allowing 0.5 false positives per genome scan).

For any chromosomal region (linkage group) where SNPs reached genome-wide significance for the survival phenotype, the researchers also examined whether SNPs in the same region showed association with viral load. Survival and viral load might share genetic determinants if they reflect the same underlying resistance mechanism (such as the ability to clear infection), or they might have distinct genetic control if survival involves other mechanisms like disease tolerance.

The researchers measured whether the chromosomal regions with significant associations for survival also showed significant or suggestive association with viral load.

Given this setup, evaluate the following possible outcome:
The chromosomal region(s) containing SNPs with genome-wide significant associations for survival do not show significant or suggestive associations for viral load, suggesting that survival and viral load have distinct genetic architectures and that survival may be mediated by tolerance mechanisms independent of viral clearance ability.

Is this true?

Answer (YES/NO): NO